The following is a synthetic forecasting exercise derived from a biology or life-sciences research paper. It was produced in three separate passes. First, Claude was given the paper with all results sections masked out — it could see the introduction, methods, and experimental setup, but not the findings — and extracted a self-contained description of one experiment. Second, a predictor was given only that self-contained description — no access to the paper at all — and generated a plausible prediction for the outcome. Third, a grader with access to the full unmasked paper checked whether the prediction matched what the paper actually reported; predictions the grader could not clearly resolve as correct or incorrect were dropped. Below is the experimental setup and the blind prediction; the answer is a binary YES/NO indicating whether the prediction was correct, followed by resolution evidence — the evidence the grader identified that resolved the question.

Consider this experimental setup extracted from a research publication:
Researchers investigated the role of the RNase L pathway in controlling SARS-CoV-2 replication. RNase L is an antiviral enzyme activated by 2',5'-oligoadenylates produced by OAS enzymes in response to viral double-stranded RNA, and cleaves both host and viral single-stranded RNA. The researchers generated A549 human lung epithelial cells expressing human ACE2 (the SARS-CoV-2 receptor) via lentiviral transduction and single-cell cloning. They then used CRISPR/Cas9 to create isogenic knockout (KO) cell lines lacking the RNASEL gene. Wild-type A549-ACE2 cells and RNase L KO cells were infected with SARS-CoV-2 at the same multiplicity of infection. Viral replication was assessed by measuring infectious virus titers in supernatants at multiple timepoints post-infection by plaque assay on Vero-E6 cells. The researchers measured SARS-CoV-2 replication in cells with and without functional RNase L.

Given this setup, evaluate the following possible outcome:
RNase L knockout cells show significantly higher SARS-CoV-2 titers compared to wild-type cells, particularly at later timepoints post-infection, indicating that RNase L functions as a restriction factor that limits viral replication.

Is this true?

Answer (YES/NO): YES